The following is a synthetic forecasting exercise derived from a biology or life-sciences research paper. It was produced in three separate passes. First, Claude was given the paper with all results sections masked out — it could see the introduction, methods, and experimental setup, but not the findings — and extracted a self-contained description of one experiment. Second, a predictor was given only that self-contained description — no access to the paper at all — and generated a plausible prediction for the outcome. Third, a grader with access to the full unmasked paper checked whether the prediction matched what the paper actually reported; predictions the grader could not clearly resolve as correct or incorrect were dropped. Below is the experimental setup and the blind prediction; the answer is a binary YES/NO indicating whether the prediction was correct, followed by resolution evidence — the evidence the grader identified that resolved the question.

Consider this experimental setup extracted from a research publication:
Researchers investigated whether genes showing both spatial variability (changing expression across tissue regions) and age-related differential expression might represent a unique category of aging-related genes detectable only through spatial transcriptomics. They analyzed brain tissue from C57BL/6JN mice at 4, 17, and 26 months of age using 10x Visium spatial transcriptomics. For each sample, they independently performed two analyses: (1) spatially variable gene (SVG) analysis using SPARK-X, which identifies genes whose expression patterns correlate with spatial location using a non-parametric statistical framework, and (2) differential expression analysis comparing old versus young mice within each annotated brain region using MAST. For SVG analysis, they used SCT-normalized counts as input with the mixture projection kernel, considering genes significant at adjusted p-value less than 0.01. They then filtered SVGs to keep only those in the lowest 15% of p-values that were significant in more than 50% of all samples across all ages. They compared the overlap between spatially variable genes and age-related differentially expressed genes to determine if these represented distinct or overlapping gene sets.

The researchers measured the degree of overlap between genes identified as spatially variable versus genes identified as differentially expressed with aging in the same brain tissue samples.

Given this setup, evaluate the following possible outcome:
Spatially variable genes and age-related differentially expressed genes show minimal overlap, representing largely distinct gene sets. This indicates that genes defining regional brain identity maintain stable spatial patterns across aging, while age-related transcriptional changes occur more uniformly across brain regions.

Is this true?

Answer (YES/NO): NO